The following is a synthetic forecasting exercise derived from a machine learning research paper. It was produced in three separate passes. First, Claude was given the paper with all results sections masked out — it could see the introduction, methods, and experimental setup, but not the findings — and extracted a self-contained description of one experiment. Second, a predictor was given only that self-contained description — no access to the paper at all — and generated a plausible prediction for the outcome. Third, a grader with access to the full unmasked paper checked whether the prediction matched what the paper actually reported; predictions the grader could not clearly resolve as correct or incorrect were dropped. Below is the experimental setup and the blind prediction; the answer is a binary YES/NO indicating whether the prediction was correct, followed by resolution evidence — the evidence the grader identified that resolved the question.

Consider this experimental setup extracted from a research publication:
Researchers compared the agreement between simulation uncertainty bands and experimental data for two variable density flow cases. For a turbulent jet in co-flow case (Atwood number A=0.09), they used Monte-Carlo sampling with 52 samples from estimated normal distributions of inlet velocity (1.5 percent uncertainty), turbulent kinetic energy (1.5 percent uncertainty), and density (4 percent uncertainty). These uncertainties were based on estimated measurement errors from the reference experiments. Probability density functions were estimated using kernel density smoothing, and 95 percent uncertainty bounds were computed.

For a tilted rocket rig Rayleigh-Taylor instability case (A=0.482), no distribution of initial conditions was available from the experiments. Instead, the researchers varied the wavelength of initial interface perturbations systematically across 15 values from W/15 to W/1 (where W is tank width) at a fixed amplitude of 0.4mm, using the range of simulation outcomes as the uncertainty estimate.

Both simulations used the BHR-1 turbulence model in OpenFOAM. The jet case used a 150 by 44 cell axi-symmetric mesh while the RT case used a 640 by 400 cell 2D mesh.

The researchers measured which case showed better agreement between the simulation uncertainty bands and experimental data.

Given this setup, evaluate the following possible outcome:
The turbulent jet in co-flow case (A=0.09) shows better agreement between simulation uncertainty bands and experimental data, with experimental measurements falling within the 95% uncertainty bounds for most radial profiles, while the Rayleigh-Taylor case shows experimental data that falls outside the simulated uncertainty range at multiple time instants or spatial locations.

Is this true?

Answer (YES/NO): NO